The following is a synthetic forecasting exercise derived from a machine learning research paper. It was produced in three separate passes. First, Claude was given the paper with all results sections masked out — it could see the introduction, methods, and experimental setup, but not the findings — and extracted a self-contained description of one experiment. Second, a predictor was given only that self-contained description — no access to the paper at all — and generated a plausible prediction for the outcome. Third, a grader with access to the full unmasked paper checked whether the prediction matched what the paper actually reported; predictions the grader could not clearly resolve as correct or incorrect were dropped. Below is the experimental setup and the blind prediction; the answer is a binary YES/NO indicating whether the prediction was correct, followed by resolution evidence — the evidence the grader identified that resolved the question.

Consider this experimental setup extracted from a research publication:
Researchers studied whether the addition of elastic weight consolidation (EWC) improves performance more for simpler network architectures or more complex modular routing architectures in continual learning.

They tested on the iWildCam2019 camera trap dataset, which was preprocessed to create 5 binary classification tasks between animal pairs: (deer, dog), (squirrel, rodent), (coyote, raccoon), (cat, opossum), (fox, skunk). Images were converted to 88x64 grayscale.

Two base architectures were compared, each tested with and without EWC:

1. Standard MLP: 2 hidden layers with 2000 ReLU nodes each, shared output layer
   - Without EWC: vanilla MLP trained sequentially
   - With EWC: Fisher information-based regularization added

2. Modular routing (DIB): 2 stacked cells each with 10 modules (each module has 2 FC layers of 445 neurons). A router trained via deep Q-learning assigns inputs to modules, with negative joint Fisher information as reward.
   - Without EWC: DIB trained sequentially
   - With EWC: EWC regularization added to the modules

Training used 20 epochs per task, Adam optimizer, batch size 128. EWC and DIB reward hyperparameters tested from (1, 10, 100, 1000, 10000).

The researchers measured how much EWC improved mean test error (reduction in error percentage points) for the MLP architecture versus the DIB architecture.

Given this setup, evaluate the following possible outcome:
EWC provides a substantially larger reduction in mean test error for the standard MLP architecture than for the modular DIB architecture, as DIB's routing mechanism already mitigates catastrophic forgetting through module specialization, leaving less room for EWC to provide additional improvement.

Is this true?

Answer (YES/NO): NO